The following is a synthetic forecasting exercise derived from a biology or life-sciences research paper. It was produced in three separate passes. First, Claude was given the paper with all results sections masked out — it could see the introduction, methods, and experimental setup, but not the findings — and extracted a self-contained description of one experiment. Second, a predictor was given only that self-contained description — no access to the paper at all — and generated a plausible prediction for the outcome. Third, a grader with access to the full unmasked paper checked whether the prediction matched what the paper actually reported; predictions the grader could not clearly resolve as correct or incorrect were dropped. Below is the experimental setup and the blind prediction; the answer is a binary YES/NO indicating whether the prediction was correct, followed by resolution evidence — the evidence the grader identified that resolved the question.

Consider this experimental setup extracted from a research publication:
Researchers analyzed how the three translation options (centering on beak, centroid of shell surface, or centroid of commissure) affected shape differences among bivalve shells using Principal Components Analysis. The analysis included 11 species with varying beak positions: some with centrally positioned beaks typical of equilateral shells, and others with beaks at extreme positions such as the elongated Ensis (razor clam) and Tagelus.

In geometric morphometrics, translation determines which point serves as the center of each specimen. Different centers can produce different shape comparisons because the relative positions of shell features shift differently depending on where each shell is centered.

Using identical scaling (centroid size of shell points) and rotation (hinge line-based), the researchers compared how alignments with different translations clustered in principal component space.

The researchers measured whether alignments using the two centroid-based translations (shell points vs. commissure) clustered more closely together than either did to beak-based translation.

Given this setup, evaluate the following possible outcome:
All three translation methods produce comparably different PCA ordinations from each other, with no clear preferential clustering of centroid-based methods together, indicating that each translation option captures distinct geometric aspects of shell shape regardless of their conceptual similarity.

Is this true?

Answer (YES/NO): NO